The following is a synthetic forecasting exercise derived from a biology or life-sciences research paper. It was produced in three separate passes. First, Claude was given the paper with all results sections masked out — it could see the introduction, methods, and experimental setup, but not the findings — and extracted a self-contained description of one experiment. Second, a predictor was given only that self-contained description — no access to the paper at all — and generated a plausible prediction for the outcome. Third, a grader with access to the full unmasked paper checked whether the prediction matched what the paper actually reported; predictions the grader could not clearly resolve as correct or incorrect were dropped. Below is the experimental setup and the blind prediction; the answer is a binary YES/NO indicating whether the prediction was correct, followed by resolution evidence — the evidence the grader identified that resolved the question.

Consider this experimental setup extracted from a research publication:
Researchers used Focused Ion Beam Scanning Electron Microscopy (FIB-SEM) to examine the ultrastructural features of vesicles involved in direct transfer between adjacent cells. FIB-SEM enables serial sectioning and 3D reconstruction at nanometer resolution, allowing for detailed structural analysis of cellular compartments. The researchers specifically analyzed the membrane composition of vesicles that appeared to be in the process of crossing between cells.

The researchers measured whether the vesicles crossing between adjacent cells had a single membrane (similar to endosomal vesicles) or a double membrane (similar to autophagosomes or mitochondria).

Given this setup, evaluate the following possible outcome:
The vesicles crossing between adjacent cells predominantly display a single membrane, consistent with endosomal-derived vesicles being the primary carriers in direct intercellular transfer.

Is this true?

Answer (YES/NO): YES